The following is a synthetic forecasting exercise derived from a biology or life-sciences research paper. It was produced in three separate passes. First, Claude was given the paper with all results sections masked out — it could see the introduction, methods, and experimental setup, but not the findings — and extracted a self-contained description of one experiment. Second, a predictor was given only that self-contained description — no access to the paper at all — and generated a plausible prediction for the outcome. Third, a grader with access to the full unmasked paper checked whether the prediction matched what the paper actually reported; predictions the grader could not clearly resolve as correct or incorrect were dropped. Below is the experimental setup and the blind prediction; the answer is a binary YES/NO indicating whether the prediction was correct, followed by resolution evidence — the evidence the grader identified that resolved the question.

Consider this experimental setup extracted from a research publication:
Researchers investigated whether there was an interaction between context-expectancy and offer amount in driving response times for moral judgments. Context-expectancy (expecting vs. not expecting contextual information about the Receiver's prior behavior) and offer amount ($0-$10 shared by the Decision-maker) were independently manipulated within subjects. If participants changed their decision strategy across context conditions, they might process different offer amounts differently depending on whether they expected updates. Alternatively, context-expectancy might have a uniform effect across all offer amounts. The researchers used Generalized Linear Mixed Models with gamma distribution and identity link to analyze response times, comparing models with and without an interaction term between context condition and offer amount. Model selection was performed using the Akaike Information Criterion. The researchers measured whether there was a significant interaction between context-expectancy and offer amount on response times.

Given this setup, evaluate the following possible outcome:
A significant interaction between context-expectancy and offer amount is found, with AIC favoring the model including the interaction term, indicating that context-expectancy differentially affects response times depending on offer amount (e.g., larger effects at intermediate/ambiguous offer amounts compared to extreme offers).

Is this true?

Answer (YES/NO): NO